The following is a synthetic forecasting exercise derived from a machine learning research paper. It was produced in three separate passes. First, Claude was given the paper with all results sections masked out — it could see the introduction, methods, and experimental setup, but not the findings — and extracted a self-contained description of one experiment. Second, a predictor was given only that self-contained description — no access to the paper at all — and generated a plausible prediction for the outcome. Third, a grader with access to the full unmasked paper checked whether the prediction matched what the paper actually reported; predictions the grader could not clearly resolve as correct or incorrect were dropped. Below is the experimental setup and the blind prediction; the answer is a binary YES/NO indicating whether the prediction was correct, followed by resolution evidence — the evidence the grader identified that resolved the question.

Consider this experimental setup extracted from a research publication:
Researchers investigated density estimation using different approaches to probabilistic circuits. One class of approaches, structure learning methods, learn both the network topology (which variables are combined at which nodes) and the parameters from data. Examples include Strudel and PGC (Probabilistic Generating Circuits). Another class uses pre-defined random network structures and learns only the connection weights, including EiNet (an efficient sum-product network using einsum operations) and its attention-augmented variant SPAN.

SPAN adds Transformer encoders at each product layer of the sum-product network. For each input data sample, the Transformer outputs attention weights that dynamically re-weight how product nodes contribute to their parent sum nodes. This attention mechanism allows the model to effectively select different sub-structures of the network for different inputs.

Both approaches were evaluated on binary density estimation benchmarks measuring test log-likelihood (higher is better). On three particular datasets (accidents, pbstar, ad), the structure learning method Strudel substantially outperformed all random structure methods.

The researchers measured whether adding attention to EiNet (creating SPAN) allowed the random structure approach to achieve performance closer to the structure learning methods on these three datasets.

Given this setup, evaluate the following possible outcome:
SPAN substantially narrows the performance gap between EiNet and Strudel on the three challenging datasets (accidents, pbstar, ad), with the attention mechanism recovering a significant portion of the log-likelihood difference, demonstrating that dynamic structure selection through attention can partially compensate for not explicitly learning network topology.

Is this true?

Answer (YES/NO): NO